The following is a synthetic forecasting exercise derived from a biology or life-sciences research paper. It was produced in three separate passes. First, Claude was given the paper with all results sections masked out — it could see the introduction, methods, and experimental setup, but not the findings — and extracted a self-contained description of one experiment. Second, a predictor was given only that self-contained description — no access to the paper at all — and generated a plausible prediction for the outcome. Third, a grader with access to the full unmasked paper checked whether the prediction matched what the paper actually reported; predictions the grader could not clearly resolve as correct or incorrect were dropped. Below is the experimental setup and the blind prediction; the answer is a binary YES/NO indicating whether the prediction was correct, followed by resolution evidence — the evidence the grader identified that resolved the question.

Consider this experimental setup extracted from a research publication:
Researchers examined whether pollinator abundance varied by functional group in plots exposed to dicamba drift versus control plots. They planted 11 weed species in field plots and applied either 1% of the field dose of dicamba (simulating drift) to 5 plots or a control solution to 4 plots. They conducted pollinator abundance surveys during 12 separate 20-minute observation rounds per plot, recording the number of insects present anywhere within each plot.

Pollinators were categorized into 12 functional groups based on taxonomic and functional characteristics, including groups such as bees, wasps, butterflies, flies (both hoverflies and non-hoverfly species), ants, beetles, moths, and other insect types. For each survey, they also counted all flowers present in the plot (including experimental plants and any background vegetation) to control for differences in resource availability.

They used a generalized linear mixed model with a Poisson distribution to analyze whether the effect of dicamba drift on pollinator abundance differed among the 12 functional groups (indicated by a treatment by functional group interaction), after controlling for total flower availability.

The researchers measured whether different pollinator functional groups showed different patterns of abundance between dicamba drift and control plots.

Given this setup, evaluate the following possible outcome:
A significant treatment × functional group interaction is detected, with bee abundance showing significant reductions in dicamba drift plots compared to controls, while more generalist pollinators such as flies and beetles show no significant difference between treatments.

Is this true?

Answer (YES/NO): NO